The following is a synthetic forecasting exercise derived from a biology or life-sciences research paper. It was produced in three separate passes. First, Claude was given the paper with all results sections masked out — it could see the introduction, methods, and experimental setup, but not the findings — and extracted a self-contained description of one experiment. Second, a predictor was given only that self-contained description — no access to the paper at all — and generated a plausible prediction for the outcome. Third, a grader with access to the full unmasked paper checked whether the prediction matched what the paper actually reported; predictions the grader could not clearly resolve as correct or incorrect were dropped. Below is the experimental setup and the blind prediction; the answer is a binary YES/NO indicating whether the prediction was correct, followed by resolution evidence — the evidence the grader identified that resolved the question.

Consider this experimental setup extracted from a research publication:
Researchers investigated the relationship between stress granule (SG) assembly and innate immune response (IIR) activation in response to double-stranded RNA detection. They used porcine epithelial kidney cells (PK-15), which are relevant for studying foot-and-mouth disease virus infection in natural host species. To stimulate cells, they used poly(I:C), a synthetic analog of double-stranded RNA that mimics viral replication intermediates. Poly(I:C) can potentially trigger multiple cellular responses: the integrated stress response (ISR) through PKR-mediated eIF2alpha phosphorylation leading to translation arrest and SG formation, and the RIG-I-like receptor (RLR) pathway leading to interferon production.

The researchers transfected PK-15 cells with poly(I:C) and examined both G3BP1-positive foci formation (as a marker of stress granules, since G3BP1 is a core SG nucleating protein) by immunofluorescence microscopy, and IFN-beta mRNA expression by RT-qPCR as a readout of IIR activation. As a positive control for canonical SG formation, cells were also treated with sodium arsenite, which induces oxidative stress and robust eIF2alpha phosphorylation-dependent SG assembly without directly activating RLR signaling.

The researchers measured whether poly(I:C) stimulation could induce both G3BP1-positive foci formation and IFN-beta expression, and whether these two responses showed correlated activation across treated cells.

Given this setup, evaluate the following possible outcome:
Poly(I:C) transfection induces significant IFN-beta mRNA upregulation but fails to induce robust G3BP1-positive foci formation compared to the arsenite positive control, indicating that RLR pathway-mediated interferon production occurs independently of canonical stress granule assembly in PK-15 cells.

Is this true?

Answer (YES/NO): NO